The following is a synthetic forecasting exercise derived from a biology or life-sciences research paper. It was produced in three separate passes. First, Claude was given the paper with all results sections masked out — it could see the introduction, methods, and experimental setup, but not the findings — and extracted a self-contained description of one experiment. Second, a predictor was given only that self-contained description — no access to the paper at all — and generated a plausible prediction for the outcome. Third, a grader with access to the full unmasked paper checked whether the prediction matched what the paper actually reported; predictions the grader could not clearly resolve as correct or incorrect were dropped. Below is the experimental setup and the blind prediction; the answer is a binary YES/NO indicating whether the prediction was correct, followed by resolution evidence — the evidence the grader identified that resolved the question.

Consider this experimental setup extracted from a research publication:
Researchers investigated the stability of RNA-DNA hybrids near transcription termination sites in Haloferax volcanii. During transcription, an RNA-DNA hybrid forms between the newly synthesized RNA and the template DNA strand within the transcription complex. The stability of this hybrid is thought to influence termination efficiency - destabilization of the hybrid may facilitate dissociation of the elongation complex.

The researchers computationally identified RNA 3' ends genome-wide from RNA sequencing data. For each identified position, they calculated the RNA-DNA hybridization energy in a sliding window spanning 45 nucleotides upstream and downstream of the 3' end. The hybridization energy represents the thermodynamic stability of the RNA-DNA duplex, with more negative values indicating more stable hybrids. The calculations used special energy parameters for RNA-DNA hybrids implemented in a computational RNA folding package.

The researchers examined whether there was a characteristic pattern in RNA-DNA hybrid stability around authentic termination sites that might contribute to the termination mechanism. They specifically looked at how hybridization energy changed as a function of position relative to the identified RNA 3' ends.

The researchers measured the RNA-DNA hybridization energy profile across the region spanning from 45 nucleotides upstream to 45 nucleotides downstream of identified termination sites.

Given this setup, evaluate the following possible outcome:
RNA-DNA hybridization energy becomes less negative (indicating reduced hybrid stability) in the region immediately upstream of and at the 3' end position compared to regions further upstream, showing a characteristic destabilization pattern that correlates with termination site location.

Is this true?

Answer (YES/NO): YES